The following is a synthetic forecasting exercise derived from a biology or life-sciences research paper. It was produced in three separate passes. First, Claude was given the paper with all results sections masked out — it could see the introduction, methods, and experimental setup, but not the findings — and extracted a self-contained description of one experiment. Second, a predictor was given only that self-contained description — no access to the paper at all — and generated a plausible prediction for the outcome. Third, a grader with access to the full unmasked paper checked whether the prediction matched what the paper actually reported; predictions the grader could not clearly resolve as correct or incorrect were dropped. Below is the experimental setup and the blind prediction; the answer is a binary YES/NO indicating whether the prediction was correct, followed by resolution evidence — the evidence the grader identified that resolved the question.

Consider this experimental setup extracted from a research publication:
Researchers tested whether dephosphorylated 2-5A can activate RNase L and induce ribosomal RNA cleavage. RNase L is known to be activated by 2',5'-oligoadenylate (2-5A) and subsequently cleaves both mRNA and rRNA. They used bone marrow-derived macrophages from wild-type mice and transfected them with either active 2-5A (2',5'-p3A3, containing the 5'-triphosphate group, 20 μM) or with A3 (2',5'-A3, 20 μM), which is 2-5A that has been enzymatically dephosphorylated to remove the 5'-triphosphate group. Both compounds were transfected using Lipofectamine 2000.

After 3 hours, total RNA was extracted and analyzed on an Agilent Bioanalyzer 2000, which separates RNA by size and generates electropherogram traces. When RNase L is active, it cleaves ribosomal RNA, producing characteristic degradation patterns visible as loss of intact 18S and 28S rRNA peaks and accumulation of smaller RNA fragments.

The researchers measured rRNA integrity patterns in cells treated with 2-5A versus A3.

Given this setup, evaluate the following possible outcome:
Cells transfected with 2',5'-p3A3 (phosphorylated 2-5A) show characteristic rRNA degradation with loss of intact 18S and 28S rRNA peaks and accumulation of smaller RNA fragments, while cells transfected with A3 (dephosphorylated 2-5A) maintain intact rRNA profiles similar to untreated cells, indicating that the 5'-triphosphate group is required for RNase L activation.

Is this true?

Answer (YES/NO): YES